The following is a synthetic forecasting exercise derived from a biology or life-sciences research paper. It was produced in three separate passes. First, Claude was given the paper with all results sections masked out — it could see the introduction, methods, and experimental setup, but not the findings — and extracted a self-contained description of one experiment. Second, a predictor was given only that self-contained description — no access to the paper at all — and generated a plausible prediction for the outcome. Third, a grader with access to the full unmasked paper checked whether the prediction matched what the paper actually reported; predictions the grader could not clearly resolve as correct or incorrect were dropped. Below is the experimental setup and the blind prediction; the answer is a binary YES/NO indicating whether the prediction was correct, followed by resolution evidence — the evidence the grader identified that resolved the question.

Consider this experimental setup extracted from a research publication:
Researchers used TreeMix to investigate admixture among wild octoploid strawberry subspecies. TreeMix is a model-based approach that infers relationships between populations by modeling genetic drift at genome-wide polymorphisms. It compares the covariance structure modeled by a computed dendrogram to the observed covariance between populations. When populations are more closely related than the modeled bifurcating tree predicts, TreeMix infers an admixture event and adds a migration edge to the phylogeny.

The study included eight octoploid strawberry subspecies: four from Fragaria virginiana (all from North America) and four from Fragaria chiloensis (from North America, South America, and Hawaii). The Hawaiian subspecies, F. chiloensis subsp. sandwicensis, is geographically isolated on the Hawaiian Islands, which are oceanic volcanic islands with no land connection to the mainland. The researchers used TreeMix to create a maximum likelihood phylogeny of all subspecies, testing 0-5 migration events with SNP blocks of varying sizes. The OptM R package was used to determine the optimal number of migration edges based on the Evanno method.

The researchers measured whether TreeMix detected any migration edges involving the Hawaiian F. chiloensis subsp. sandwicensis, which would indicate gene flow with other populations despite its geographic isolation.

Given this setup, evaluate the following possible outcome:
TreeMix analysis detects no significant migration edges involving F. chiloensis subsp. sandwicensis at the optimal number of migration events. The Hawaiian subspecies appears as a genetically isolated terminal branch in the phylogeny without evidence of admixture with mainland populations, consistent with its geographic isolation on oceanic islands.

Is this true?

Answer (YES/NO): NO